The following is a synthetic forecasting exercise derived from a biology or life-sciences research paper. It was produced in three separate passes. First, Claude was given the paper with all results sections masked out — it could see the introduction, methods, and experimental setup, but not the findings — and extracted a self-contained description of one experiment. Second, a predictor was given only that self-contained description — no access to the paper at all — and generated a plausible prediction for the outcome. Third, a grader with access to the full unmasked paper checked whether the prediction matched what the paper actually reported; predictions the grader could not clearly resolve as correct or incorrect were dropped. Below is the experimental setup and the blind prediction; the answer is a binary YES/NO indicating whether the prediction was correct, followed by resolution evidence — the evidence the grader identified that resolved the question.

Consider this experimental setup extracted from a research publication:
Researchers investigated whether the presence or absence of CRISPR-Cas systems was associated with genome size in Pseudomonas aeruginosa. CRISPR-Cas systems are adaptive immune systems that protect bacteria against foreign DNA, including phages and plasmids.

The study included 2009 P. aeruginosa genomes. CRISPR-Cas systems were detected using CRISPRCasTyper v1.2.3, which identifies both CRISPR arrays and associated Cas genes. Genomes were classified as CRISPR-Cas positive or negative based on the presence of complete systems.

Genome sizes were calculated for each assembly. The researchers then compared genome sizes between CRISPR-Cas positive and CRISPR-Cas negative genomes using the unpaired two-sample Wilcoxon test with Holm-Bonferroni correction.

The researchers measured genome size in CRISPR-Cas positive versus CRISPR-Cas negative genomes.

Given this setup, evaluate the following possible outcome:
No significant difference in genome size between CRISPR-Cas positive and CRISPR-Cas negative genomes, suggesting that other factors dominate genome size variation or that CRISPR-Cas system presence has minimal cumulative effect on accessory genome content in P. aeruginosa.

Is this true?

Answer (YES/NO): NO